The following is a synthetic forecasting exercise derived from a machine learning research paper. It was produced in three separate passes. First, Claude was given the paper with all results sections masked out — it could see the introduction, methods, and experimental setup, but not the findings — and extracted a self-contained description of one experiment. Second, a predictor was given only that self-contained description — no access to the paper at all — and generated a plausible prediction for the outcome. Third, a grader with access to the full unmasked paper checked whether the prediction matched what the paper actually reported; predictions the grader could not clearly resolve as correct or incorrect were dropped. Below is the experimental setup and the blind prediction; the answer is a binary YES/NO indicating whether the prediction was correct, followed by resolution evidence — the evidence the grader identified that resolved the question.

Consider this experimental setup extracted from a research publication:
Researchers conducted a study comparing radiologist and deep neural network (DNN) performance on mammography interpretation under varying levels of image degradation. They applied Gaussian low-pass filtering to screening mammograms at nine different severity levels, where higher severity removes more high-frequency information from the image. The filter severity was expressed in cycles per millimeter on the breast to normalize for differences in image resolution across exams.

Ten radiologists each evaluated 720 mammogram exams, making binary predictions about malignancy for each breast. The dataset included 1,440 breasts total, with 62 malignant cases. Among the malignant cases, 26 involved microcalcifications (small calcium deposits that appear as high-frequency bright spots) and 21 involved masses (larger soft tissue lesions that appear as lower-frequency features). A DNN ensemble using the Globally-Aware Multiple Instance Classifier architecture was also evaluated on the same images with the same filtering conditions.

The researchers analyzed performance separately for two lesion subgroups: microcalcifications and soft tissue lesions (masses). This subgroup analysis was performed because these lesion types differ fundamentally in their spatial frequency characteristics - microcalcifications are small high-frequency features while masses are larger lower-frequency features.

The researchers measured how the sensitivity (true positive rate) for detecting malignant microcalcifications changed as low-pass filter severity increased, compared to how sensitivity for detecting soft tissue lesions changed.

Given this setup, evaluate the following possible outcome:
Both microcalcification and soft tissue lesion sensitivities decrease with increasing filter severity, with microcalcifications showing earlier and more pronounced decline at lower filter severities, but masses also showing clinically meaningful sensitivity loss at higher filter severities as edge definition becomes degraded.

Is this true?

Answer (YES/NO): NO